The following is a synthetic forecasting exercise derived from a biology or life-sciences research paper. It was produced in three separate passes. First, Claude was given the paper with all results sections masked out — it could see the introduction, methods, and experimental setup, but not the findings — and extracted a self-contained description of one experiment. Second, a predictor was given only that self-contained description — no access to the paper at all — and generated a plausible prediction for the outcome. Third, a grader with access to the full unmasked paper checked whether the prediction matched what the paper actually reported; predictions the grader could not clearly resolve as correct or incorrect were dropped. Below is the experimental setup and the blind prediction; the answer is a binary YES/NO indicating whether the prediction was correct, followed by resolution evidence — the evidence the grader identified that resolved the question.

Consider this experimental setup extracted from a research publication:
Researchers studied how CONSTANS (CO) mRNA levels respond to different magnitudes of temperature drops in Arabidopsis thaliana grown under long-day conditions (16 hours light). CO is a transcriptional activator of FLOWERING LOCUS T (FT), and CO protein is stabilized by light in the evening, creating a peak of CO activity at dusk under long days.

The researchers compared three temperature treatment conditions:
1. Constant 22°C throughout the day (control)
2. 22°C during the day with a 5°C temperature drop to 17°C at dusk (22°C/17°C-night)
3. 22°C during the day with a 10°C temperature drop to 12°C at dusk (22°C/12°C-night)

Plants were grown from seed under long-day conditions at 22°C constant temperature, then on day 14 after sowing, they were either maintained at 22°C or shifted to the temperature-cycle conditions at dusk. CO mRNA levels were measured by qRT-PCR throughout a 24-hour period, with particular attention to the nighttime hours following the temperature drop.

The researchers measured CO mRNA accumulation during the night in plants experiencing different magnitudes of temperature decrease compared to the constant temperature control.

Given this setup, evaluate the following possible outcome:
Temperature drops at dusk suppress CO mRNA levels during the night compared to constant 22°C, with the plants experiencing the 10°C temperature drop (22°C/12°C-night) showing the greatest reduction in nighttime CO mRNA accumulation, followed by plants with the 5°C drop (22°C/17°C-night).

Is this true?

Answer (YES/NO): NO